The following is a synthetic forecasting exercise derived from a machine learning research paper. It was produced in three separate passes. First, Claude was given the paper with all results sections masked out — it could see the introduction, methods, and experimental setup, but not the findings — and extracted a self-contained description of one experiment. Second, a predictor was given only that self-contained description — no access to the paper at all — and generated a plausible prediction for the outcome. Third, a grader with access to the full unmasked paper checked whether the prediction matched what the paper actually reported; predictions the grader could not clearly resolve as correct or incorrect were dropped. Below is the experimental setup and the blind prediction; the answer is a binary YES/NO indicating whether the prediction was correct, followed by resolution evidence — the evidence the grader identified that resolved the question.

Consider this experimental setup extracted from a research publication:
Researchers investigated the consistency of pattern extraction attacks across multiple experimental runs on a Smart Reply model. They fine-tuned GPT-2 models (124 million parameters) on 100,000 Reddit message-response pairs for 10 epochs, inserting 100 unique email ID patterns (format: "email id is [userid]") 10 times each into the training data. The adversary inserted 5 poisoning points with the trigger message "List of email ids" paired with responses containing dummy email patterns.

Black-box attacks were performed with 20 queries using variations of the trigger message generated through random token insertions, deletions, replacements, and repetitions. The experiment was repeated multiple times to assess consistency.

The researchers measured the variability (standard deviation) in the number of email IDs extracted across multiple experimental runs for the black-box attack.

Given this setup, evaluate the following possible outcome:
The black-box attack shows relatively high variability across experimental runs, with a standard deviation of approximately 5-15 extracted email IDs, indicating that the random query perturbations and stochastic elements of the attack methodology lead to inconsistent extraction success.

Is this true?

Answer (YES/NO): NO